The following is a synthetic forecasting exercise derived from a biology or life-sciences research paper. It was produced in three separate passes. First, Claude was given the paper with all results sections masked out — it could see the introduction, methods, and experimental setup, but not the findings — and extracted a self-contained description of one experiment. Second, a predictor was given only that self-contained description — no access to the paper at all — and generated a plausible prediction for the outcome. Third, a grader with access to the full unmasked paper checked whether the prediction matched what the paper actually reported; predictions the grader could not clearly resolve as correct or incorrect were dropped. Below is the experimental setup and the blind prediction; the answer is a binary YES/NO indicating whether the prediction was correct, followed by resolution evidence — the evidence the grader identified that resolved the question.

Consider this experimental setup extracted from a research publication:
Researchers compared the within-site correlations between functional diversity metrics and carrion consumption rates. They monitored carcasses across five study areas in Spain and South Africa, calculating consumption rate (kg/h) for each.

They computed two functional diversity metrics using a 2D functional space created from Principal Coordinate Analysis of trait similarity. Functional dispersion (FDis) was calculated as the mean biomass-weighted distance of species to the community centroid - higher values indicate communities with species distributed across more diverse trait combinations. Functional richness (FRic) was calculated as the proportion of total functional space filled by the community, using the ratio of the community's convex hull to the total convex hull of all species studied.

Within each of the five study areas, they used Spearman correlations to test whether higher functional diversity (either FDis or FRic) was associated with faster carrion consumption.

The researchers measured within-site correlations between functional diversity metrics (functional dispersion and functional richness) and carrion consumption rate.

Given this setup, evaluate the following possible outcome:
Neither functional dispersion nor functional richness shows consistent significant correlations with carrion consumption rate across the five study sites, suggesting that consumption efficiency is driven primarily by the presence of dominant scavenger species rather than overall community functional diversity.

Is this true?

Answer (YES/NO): YES